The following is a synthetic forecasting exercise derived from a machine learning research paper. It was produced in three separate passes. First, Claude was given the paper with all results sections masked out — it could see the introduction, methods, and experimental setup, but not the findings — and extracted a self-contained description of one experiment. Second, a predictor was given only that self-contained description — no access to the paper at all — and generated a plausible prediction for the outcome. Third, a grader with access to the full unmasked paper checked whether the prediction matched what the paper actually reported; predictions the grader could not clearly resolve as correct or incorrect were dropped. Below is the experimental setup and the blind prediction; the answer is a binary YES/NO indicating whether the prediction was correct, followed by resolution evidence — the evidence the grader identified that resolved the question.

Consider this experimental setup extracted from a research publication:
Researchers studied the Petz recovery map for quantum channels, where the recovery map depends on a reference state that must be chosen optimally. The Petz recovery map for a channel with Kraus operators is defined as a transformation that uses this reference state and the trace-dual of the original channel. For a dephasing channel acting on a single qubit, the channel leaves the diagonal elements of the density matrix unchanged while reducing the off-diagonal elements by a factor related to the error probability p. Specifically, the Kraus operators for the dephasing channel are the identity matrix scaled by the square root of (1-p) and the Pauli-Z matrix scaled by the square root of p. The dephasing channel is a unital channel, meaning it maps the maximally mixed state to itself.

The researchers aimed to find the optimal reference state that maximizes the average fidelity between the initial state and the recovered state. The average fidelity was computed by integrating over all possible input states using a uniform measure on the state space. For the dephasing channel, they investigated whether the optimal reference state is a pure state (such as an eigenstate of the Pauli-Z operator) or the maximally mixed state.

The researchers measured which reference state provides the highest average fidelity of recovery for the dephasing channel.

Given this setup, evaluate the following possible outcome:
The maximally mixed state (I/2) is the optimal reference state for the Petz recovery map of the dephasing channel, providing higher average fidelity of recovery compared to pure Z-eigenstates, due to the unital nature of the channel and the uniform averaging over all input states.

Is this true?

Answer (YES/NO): NO